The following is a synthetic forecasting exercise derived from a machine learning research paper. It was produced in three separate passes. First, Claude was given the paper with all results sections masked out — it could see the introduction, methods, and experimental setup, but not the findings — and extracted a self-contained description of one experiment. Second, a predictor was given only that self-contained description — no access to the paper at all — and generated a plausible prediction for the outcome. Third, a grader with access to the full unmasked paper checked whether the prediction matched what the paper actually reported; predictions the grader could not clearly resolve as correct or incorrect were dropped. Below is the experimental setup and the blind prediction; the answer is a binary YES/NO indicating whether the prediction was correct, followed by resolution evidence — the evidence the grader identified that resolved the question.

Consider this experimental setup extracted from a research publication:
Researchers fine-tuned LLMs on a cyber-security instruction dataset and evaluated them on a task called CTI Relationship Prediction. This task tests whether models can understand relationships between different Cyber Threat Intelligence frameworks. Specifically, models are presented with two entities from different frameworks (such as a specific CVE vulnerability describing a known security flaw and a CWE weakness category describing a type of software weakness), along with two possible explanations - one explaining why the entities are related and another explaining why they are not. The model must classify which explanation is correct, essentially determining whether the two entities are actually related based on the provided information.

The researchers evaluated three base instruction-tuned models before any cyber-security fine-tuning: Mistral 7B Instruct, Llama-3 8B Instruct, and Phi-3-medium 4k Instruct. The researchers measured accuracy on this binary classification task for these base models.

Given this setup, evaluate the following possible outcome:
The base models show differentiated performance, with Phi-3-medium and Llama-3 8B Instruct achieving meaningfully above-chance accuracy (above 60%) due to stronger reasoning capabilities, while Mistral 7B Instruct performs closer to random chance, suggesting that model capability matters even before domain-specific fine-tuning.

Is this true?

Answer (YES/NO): NO